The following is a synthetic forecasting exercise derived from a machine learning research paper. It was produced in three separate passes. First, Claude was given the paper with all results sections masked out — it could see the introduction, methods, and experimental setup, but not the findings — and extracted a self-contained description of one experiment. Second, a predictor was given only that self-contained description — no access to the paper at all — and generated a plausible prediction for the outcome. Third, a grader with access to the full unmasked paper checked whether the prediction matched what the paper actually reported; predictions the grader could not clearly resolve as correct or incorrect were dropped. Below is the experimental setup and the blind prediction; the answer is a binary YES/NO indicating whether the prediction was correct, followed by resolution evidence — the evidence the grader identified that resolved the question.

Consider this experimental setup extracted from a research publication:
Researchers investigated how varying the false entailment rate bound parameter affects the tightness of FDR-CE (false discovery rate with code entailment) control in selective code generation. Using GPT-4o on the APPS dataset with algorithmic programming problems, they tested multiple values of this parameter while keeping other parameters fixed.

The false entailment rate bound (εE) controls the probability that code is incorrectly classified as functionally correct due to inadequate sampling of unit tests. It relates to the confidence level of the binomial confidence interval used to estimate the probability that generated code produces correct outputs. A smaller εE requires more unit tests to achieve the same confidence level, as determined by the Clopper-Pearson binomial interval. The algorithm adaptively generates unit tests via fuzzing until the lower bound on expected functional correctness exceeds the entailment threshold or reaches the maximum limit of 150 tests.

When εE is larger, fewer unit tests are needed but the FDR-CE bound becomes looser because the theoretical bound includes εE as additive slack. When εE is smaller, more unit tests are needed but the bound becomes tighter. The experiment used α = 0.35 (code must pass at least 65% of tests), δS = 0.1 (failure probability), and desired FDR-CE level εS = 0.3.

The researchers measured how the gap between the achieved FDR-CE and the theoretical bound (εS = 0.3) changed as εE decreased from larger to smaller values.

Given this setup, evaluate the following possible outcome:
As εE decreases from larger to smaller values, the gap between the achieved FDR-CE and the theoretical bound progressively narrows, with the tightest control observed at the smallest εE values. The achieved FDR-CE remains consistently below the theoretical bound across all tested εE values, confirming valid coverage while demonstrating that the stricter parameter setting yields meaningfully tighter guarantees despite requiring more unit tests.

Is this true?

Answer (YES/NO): YES